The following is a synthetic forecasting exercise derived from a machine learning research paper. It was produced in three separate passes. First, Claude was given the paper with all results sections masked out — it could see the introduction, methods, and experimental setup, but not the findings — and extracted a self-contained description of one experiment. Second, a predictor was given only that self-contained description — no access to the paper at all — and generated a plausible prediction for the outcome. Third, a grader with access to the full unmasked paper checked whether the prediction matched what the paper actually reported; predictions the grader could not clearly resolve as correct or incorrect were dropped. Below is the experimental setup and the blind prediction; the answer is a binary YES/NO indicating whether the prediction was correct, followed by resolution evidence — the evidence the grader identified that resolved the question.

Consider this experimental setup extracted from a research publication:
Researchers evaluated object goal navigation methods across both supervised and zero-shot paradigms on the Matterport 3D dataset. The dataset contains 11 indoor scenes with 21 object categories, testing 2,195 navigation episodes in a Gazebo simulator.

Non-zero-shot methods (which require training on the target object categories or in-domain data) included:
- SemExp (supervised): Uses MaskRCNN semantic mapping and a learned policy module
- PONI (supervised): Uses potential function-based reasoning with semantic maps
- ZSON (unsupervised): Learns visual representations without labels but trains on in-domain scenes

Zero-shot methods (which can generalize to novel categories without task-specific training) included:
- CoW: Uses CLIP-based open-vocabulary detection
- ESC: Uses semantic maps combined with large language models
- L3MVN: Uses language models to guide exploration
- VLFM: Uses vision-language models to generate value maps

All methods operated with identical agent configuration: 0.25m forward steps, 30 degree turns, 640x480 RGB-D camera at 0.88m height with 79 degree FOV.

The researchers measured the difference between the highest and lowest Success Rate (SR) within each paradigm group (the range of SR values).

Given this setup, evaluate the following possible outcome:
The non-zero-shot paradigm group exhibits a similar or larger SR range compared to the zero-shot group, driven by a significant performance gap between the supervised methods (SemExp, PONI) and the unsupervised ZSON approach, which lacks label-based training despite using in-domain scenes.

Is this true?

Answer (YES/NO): NO